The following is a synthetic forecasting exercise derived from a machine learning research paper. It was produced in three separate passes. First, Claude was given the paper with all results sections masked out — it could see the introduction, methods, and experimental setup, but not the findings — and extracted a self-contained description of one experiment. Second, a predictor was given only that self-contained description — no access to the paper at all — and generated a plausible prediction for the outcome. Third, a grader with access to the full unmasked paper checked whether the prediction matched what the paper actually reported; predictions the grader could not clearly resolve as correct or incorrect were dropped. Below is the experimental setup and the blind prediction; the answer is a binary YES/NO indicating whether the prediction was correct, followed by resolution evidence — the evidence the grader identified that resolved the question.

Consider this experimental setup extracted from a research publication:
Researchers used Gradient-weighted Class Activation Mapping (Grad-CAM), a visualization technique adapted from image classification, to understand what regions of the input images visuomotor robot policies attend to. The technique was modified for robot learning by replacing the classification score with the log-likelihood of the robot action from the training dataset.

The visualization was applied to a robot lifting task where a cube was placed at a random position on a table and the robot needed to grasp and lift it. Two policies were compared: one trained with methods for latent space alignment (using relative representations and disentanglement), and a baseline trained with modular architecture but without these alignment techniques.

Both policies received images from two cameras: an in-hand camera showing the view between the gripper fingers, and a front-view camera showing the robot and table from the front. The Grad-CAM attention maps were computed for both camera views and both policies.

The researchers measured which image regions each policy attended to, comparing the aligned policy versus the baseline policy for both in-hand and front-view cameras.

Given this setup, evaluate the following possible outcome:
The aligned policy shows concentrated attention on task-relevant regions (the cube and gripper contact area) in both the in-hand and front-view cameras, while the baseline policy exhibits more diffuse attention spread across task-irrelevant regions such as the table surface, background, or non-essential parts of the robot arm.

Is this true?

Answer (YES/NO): YES